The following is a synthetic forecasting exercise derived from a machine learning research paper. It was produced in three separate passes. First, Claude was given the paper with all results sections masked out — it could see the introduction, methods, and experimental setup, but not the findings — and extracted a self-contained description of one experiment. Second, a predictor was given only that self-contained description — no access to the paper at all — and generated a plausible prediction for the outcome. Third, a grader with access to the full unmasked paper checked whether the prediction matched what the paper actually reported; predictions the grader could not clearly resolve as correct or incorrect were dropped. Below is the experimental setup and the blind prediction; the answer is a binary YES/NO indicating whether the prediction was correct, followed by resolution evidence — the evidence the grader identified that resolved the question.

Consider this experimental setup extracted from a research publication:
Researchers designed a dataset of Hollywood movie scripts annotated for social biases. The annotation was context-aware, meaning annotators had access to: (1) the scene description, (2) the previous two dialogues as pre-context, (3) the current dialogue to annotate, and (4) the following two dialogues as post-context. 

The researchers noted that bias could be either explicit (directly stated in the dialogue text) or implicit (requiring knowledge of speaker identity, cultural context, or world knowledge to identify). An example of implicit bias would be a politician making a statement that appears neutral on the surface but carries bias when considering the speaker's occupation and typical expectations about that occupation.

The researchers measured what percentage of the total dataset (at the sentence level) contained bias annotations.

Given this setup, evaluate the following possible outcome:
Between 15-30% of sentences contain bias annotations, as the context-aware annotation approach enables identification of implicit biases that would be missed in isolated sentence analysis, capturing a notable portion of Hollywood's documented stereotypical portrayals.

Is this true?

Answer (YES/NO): NO